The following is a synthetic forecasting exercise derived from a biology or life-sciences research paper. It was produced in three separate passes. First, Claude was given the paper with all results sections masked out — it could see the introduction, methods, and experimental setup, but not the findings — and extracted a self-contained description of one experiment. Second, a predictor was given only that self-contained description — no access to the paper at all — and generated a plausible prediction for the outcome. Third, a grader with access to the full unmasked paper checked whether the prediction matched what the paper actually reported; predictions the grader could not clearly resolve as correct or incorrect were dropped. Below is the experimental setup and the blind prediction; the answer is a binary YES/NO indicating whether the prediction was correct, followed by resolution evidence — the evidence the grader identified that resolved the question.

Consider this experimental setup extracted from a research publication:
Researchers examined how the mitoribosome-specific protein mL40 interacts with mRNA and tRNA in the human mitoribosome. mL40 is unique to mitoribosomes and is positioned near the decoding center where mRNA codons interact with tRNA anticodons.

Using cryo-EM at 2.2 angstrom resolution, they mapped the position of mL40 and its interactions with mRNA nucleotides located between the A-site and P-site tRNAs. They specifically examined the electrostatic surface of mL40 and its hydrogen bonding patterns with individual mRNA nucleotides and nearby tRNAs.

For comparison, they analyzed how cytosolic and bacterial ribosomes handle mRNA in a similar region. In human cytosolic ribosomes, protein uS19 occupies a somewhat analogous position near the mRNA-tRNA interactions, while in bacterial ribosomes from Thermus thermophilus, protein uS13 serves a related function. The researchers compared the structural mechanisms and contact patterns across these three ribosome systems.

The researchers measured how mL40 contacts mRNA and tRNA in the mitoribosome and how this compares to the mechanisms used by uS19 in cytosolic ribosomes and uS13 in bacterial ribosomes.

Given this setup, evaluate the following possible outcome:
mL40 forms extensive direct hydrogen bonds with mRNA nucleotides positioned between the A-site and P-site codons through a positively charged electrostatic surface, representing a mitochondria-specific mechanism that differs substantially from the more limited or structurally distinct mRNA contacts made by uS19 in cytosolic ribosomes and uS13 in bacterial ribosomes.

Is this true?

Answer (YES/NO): NO